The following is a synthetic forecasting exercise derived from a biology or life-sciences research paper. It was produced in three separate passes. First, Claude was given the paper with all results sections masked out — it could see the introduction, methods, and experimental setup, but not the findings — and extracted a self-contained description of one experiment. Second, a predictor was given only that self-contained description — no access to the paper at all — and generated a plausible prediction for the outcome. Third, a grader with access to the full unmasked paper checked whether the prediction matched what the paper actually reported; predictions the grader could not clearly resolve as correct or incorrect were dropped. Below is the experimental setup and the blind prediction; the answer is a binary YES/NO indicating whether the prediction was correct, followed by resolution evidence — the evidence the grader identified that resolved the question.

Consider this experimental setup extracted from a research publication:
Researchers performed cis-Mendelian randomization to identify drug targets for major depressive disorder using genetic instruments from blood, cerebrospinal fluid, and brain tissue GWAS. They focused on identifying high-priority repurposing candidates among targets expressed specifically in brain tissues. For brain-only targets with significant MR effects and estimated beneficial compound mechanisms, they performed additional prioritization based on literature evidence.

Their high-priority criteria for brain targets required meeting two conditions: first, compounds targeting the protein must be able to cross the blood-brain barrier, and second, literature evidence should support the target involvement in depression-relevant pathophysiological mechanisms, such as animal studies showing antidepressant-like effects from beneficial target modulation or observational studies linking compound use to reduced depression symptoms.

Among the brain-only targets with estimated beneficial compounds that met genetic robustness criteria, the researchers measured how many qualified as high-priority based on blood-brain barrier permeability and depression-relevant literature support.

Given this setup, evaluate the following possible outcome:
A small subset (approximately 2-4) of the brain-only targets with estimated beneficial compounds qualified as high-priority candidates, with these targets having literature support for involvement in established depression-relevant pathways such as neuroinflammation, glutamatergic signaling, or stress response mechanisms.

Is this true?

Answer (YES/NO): NO